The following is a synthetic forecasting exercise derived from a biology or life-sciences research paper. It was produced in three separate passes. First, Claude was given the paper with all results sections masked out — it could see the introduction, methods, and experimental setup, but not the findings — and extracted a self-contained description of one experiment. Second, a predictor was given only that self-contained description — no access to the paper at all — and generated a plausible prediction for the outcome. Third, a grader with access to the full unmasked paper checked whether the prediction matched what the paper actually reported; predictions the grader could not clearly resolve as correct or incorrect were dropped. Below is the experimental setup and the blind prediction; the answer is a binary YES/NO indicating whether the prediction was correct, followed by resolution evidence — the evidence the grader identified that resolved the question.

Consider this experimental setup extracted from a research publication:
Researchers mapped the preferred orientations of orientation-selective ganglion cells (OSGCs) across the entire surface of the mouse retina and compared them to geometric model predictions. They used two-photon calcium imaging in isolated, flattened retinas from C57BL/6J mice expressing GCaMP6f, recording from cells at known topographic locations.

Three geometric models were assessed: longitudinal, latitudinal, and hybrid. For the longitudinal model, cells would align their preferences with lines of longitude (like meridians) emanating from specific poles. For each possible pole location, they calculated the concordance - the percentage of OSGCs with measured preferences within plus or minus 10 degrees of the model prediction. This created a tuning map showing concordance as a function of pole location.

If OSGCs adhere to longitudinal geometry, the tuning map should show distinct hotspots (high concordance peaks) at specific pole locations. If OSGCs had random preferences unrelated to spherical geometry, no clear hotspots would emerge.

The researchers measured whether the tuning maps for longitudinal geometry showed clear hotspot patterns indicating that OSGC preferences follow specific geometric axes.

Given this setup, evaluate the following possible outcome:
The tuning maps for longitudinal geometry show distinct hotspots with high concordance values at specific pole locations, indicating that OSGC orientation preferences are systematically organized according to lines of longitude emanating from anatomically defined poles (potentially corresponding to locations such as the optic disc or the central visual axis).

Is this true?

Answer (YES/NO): YES